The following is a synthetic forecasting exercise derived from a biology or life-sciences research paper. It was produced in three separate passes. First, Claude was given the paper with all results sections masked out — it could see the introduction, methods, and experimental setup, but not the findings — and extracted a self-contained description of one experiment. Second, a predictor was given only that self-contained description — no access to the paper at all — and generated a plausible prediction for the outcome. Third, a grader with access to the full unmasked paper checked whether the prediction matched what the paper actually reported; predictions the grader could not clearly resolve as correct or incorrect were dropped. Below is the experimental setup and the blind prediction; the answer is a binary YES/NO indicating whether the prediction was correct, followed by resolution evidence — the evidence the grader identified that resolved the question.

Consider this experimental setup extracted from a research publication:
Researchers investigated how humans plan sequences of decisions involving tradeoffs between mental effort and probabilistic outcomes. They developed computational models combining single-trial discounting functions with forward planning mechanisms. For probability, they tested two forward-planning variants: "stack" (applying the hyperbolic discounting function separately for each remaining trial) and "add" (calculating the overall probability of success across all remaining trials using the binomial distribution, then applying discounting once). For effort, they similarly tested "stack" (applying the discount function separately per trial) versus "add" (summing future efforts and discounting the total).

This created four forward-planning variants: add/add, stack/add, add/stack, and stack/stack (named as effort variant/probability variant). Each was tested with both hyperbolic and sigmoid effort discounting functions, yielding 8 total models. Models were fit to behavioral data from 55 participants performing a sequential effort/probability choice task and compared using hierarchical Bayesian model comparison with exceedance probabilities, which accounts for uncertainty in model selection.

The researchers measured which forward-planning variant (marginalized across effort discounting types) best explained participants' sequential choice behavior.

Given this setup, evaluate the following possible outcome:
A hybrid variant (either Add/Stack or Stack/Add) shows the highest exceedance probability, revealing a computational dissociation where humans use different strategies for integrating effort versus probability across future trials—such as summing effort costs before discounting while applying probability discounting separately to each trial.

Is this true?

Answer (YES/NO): NO